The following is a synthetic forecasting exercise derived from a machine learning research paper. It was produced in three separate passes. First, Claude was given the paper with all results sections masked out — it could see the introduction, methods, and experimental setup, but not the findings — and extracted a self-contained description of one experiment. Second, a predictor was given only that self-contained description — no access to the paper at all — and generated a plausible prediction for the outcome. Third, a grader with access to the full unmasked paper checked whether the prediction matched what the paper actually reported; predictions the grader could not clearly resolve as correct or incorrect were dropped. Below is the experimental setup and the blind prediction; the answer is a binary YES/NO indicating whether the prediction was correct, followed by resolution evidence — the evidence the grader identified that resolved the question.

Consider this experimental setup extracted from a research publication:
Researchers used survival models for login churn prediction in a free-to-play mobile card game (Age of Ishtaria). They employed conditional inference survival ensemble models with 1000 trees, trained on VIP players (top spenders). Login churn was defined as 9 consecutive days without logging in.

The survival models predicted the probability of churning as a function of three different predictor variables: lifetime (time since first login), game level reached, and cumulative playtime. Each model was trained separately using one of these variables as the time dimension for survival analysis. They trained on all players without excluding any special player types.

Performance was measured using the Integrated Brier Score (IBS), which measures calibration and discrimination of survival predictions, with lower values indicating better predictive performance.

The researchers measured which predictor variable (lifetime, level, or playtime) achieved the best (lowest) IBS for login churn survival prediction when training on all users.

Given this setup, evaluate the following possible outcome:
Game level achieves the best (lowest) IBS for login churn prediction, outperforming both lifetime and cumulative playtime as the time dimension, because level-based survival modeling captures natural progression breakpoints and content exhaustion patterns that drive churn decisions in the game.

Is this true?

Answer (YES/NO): NO